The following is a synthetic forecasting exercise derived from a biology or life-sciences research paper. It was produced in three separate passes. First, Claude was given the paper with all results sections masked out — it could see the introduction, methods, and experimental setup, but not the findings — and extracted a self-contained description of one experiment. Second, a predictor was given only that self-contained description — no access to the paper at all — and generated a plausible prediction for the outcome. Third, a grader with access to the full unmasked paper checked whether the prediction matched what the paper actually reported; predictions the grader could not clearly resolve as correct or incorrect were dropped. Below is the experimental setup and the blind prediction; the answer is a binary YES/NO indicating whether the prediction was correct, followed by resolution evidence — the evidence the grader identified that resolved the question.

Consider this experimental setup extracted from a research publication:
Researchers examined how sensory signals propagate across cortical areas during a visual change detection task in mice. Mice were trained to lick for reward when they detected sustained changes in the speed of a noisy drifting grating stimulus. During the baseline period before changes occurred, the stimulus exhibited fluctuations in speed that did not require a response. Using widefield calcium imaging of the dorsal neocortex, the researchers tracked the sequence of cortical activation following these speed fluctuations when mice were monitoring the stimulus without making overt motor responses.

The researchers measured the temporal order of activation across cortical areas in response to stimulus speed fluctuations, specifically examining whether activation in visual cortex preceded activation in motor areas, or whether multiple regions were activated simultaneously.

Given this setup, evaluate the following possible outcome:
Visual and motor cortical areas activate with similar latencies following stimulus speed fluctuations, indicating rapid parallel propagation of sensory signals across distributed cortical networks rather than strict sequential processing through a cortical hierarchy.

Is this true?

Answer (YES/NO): NO